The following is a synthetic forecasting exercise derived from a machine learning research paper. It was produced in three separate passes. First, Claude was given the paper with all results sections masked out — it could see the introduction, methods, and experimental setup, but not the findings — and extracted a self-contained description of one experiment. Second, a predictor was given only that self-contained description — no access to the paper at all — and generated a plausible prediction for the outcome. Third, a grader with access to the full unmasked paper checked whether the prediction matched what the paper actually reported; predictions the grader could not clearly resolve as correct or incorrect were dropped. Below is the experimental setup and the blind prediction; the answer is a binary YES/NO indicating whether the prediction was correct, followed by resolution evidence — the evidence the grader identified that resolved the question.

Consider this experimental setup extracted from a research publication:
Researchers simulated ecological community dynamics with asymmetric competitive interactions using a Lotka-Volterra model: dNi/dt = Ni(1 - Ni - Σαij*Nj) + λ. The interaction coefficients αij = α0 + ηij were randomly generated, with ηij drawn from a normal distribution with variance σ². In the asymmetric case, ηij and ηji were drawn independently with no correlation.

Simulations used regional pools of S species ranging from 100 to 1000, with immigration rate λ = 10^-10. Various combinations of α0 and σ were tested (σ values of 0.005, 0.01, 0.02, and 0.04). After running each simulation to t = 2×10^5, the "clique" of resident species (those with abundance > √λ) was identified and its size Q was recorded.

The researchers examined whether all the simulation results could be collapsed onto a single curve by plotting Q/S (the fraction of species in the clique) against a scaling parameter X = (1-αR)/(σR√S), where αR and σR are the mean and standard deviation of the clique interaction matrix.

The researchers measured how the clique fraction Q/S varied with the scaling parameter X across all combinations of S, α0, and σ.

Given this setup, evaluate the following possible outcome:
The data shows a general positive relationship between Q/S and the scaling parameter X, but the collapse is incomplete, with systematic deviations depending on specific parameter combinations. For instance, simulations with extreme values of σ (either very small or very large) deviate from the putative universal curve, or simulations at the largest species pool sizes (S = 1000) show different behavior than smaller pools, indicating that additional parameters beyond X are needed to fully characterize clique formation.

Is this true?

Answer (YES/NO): NO